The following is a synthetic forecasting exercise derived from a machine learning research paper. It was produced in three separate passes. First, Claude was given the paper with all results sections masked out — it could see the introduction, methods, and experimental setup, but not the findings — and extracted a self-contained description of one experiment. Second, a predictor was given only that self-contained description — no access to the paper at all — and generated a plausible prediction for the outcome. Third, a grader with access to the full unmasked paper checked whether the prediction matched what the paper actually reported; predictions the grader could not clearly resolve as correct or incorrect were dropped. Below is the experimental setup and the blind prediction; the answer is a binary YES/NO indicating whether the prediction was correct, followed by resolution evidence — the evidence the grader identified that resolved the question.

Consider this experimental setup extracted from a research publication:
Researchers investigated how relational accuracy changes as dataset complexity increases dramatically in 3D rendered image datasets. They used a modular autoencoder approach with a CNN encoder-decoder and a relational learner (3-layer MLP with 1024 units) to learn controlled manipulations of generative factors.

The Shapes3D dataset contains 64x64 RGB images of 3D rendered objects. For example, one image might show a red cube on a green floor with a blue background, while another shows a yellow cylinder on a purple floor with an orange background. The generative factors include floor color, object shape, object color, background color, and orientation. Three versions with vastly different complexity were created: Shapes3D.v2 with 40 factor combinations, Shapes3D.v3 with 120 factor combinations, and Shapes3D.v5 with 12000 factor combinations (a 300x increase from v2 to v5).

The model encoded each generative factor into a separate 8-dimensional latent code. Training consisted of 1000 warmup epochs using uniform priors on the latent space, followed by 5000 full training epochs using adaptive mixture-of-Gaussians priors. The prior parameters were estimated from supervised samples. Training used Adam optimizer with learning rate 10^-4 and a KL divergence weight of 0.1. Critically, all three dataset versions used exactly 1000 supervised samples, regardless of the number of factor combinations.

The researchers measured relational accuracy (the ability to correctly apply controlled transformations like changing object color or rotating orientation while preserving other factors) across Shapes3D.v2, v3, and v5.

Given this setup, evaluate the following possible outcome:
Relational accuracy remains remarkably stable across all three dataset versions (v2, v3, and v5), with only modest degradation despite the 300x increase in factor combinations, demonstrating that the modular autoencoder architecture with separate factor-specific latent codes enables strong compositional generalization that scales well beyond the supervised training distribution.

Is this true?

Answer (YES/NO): YES